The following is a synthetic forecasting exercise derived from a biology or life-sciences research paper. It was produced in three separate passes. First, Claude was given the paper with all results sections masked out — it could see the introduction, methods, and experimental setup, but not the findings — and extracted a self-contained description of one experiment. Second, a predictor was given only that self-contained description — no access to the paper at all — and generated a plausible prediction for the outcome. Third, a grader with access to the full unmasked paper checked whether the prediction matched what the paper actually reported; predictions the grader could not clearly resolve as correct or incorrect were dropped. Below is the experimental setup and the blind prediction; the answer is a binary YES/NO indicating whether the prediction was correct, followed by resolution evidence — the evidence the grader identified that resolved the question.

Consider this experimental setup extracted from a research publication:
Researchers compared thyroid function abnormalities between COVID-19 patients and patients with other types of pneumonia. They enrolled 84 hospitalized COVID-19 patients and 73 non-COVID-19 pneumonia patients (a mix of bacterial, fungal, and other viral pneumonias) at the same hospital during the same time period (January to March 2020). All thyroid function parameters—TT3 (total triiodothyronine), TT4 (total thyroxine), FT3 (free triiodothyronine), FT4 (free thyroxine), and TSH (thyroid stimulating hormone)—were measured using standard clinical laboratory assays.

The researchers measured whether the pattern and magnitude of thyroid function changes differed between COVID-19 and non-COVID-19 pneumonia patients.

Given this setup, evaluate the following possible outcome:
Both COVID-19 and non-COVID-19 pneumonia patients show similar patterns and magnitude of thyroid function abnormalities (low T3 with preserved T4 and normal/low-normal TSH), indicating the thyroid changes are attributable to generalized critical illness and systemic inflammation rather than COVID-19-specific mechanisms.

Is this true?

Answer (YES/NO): NO